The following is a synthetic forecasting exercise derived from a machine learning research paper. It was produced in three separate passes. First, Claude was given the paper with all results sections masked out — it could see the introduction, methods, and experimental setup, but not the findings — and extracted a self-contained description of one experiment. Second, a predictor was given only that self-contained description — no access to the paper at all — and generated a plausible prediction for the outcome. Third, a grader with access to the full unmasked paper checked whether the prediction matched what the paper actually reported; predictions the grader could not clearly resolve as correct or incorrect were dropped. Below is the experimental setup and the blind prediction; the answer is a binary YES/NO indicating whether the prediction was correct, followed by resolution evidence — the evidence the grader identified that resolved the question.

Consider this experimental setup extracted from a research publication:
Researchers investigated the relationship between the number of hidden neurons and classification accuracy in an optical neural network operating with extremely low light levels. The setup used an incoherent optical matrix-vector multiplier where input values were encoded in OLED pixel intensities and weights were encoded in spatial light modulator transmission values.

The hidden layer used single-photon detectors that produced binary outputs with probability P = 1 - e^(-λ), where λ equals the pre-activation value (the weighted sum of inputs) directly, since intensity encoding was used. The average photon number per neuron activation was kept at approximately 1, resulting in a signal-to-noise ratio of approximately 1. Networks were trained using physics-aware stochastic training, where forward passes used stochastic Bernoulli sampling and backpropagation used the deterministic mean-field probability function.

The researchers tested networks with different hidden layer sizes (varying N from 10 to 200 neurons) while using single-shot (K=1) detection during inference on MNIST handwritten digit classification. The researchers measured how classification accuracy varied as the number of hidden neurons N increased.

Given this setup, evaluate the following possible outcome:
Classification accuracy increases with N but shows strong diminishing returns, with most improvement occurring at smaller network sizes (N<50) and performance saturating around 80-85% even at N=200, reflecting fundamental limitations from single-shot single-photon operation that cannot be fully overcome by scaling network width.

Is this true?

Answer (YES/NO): NO